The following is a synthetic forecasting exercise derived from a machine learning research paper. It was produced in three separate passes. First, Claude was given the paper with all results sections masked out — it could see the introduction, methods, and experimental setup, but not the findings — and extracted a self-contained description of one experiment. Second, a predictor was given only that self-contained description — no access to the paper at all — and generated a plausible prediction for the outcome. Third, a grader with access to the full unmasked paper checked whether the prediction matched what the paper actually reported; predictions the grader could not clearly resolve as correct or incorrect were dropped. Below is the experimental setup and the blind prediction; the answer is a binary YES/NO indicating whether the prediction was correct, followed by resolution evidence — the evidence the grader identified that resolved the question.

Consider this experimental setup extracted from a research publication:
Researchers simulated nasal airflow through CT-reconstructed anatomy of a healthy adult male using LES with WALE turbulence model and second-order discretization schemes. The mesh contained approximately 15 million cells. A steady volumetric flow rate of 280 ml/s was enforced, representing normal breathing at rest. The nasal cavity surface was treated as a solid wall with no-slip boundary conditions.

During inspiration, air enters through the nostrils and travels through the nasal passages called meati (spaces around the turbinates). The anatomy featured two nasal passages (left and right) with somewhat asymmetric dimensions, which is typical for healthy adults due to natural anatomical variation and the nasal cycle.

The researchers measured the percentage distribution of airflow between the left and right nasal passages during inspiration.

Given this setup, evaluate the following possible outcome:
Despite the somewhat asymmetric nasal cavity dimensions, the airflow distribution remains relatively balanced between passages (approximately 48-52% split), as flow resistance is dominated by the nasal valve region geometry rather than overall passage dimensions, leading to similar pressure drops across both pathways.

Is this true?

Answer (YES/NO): NO